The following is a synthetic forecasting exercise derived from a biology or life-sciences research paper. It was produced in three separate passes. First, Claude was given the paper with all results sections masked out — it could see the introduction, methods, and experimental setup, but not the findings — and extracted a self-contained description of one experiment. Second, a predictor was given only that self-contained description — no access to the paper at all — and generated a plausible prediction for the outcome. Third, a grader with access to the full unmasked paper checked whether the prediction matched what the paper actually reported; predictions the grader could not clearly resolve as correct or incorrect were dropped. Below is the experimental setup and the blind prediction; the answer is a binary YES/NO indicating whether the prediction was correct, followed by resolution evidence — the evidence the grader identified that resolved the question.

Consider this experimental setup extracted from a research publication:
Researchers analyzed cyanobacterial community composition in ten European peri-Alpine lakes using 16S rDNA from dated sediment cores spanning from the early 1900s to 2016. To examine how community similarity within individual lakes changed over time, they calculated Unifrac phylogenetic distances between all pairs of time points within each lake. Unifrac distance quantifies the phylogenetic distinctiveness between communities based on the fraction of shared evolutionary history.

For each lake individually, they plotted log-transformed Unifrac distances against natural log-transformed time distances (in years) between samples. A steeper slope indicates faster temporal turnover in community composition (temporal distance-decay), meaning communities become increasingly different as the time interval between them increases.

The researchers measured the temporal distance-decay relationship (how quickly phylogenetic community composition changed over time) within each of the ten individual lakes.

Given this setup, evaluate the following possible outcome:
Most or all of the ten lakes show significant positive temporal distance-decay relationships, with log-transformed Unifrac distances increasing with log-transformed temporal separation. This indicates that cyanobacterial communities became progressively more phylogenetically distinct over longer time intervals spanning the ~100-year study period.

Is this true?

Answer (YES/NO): YES